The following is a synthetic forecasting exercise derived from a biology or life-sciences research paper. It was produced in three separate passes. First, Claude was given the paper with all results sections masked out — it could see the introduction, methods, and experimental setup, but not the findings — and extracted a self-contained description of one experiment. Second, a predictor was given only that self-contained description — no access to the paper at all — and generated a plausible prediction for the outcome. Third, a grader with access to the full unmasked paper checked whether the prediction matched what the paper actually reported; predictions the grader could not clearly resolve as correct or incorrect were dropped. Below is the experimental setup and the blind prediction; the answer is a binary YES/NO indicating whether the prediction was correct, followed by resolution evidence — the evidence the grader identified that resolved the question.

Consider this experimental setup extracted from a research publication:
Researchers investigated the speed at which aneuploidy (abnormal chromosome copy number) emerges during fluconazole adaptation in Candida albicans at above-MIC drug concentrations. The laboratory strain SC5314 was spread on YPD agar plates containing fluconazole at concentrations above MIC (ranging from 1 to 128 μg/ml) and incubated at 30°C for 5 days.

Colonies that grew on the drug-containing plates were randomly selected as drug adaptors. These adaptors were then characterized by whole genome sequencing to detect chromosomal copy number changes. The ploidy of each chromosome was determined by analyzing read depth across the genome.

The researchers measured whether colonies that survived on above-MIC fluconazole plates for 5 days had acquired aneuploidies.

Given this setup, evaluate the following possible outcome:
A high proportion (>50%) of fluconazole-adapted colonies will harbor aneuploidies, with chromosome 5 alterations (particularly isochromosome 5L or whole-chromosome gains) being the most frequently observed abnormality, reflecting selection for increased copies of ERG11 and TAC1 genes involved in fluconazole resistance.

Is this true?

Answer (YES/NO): NO